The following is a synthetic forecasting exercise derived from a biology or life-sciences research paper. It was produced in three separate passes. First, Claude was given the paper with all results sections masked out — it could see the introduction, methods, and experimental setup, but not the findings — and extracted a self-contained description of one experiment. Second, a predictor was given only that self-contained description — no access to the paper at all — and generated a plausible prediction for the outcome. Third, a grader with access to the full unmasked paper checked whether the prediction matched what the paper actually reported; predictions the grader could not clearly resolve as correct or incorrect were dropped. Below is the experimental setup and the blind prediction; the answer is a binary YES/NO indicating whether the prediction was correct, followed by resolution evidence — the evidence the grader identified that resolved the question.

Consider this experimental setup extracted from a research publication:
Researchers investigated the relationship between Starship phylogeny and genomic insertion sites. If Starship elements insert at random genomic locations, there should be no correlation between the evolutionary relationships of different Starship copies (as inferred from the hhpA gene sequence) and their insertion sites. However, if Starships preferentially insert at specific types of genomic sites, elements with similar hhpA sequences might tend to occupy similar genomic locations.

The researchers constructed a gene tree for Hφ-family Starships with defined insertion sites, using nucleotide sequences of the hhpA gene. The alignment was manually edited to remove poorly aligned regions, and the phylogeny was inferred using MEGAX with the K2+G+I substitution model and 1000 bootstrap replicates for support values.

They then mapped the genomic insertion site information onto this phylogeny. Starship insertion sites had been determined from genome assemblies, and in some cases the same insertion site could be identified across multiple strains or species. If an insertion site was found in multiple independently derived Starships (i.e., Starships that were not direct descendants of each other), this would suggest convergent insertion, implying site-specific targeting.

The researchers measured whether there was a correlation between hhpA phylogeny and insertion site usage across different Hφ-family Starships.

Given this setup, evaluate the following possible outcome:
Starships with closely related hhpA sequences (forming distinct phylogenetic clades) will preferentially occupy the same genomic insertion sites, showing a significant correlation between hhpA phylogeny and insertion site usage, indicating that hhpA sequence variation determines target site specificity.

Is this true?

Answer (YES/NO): NO